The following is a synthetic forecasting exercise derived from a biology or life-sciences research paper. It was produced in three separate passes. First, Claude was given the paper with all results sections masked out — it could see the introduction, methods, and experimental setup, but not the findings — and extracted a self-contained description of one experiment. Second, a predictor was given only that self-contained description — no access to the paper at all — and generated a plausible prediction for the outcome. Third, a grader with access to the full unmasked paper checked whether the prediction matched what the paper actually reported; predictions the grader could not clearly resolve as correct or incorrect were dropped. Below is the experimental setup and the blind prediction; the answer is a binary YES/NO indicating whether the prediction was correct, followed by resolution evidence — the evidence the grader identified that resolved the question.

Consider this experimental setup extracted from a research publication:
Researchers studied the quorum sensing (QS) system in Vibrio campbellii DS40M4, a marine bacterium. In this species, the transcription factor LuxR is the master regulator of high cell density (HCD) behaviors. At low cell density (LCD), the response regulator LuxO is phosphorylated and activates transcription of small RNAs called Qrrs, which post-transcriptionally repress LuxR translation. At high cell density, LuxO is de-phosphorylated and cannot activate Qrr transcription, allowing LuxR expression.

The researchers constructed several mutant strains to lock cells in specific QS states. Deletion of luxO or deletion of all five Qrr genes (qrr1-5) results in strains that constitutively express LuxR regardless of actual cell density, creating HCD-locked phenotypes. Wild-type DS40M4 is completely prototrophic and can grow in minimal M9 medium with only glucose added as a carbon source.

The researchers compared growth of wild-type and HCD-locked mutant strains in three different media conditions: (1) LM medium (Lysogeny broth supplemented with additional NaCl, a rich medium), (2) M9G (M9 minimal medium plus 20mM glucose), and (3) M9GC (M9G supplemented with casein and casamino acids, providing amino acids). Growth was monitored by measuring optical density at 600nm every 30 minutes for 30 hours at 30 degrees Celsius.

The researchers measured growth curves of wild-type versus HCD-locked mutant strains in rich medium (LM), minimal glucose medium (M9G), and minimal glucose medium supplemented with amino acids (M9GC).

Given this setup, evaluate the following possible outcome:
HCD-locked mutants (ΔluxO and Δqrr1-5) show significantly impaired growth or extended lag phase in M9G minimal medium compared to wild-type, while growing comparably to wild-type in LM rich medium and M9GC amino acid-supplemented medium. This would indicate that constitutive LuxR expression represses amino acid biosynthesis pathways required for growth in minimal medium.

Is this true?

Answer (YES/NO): NO